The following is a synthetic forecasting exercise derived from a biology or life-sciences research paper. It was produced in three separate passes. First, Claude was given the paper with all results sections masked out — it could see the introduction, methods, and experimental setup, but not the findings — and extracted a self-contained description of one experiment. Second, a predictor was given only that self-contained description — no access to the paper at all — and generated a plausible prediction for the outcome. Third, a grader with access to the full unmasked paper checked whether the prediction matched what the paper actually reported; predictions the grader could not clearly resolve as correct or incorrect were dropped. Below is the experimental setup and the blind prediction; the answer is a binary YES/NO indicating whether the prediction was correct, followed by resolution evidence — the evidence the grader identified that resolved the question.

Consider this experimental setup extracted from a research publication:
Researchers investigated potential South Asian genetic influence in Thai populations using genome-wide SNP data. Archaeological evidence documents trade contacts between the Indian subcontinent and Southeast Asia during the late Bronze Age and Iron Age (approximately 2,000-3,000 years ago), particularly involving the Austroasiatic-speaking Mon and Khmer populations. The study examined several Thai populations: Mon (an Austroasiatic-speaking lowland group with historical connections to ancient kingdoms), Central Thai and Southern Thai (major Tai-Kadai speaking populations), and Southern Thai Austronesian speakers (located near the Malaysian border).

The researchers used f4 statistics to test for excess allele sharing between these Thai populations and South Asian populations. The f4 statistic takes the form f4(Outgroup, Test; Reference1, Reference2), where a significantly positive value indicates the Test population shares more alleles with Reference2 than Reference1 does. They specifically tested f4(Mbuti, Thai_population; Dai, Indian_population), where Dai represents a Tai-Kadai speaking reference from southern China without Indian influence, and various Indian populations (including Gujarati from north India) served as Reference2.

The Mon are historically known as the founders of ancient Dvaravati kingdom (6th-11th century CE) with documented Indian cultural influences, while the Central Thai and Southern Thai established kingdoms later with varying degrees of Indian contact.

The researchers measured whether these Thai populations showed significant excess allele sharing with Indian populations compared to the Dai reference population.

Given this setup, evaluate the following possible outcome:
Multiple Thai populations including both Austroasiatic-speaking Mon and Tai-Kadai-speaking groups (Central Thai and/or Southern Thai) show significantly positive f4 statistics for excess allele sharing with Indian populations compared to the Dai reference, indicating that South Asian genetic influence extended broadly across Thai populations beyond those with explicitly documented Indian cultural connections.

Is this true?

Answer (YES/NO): YES